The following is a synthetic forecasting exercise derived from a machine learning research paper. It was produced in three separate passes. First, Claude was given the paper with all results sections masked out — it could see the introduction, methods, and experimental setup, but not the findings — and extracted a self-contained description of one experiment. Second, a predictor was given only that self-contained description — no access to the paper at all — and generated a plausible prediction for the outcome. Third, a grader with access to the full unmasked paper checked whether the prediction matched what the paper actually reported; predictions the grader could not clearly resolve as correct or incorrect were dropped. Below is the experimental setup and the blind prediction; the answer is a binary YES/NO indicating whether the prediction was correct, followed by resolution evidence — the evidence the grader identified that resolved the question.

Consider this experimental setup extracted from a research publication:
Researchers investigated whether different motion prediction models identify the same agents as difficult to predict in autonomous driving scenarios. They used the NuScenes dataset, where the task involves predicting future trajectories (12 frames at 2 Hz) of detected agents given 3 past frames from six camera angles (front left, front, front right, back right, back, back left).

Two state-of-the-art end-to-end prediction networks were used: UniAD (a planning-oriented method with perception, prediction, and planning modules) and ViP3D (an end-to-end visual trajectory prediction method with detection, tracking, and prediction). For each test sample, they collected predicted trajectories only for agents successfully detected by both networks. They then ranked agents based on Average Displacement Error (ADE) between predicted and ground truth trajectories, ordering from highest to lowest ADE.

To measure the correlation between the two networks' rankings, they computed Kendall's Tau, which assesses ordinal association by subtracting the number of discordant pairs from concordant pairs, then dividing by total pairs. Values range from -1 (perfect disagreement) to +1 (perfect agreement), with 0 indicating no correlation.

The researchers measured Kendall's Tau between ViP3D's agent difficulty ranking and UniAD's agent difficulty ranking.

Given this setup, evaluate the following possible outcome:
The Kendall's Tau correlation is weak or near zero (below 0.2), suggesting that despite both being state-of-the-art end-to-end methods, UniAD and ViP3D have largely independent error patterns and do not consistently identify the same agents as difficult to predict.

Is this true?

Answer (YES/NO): YES